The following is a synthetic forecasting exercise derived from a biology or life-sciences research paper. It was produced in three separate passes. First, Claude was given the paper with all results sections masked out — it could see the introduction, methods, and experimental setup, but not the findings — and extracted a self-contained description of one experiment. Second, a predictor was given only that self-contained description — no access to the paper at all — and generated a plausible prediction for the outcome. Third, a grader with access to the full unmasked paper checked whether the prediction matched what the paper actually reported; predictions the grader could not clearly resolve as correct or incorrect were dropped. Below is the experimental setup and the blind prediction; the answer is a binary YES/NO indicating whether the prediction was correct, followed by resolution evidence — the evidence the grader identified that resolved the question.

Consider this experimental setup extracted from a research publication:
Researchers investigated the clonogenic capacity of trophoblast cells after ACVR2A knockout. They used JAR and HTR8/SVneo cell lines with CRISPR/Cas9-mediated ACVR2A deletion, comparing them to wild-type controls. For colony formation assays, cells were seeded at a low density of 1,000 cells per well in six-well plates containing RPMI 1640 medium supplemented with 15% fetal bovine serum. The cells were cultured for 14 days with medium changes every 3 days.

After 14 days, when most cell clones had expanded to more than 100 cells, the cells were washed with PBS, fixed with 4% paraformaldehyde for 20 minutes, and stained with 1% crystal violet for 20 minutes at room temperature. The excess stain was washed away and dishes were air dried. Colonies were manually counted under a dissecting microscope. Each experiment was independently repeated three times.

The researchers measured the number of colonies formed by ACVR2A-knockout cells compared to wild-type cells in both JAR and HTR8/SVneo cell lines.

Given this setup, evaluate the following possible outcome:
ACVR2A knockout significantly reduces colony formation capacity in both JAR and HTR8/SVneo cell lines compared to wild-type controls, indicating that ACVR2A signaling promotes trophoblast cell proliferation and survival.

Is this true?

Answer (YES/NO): YES